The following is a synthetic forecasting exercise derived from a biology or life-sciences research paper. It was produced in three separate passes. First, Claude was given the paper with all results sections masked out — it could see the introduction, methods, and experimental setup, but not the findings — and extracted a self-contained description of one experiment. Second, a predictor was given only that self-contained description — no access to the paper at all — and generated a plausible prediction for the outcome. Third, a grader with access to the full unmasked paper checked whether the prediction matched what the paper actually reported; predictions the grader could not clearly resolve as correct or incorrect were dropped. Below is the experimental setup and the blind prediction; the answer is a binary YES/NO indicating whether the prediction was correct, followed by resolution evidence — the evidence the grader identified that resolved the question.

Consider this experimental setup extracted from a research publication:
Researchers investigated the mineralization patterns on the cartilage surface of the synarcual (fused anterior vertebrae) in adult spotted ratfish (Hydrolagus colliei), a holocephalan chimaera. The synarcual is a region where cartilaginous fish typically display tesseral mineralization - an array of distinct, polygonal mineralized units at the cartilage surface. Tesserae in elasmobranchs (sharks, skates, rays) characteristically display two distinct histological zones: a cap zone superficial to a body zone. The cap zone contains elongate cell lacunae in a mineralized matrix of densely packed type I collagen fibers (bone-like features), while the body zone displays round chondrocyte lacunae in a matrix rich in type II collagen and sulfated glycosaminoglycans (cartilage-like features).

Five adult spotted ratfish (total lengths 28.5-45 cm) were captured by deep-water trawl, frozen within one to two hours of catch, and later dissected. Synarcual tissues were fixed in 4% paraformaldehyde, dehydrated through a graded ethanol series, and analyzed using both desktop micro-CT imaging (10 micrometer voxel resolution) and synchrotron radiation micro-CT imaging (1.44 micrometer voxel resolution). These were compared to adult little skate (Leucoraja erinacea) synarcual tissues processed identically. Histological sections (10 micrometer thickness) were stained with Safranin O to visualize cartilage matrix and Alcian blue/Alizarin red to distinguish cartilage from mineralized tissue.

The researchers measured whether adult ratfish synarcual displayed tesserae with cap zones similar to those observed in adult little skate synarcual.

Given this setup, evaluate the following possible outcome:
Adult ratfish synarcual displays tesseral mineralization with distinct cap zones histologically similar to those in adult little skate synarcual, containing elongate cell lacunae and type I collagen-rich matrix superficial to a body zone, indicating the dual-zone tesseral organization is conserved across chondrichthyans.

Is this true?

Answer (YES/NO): NO